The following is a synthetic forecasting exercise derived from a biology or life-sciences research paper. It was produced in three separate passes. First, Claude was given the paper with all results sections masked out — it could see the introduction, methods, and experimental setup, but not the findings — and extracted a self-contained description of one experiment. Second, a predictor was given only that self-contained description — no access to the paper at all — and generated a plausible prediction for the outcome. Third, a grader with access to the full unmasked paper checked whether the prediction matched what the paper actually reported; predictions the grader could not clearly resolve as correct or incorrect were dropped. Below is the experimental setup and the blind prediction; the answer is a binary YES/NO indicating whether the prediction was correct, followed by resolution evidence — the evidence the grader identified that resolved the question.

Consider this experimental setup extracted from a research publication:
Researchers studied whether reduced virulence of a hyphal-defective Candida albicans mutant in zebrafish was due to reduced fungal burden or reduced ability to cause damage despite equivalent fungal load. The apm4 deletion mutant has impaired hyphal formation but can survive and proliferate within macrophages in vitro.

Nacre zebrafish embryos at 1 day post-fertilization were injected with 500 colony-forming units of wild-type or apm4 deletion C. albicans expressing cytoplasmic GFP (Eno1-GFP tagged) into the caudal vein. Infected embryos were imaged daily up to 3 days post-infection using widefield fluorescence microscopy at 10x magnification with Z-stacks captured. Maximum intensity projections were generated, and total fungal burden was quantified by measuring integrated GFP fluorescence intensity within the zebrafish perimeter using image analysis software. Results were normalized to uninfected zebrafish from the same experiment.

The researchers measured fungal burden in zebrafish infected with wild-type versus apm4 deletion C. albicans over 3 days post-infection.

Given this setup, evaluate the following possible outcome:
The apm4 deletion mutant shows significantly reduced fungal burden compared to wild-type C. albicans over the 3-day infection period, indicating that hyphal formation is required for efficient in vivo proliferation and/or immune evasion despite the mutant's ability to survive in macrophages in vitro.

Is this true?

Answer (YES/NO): NO